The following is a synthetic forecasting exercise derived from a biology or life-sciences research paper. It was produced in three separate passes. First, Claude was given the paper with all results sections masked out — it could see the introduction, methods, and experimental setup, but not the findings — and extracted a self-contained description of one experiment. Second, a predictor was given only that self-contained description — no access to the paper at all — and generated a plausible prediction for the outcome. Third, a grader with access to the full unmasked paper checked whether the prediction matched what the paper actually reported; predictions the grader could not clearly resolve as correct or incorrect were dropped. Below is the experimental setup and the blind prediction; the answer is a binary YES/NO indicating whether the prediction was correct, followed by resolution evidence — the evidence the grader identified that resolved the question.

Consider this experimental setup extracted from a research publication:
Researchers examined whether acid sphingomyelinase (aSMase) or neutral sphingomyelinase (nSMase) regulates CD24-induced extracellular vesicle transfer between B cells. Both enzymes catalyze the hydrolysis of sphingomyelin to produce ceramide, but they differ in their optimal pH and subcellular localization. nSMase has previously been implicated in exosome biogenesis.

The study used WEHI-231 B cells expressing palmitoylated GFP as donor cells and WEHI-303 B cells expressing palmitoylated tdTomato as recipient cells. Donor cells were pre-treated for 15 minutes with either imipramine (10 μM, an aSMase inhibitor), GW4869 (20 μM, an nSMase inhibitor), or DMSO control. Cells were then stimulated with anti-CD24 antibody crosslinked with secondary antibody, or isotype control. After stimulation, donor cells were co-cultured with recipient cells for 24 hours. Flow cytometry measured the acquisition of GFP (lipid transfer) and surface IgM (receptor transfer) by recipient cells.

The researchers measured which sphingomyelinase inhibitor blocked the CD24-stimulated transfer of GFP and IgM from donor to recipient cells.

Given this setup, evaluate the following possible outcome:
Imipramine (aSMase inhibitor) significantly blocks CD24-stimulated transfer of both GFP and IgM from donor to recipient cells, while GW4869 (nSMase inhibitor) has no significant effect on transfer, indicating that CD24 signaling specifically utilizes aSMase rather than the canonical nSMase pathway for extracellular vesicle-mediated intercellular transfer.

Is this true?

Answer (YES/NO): YES